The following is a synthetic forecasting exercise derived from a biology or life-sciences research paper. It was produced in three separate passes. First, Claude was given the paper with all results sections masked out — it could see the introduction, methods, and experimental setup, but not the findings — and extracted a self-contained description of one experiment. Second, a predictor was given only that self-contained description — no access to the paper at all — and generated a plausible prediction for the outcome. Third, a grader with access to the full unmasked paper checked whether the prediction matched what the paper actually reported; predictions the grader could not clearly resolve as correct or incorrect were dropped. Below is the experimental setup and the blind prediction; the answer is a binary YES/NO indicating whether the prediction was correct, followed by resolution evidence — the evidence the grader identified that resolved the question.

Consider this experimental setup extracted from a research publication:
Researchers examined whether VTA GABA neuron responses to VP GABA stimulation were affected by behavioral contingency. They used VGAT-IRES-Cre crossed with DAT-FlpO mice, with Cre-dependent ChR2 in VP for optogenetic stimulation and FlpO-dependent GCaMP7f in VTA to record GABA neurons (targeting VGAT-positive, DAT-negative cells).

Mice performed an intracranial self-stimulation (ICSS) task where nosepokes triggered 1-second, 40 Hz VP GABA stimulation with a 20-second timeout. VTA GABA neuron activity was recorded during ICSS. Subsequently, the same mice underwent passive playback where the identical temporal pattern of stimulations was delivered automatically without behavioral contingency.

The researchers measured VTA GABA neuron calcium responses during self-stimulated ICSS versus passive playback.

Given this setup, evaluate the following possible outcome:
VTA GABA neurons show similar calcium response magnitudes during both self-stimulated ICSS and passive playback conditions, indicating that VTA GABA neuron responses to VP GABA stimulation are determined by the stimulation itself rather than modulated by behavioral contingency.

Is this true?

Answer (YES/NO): YES